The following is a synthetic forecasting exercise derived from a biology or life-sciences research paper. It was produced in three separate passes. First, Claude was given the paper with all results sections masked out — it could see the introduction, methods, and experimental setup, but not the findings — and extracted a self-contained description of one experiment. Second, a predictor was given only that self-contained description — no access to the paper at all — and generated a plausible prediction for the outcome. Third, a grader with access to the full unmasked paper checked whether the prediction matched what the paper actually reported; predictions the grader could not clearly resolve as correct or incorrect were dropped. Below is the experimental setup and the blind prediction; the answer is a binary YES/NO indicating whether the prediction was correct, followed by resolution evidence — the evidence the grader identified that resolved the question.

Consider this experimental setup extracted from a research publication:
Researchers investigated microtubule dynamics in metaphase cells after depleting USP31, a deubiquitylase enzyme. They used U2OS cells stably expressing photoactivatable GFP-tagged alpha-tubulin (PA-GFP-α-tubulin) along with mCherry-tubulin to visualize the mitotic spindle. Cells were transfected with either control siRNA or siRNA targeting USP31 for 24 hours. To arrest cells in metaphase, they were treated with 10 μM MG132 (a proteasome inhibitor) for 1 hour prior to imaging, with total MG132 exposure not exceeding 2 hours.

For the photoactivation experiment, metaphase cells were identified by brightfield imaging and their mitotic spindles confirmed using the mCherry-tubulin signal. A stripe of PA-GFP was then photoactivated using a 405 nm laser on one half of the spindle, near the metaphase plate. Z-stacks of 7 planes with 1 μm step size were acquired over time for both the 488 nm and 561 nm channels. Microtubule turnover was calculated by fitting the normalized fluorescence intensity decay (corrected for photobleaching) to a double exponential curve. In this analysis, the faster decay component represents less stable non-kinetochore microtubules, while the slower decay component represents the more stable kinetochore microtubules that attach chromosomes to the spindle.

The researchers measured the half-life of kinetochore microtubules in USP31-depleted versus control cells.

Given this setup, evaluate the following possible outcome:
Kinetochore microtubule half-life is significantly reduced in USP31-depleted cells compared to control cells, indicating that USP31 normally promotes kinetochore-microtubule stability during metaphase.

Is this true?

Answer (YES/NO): YES